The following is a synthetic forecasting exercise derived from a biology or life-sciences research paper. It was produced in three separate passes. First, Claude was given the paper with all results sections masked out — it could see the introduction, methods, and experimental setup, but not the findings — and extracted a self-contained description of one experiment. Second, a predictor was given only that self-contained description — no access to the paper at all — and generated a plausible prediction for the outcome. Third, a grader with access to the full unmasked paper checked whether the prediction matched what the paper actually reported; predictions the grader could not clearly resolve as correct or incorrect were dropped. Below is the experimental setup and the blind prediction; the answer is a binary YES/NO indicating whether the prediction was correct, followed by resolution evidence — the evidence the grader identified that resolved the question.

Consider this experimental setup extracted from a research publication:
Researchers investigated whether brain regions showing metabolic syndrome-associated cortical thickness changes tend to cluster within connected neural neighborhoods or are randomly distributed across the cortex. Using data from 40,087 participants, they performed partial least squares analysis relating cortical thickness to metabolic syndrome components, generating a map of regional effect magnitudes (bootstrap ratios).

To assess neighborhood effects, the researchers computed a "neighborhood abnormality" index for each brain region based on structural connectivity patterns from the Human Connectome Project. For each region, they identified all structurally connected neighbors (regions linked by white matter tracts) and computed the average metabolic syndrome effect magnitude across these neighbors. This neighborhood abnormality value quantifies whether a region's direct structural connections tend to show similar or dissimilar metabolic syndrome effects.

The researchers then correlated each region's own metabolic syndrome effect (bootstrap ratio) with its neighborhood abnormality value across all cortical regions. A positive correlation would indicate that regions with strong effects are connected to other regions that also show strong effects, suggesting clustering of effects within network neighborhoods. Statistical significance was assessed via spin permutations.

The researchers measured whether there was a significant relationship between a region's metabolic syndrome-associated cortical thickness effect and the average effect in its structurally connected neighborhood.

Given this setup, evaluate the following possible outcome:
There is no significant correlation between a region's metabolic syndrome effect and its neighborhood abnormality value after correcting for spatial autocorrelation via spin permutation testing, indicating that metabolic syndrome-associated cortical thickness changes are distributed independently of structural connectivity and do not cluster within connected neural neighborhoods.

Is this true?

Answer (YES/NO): NO